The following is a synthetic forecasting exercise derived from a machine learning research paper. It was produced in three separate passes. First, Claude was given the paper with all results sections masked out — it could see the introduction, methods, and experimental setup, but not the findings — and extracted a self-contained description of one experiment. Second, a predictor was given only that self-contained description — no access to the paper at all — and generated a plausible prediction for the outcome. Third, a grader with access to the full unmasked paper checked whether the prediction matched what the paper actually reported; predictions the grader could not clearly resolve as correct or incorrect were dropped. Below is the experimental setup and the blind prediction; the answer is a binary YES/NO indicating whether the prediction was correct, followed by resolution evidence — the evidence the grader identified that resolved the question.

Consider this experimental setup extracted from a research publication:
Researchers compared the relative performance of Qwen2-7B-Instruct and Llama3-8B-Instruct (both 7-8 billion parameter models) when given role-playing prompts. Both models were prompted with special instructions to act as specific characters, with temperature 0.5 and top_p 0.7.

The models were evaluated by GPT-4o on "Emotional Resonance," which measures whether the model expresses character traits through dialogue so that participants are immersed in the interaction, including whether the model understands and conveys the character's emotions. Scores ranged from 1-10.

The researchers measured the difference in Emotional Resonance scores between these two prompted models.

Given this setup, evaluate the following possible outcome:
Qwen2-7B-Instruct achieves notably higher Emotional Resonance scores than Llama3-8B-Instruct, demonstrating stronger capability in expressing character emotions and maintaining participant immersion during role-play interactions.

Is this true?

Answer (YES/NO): NO